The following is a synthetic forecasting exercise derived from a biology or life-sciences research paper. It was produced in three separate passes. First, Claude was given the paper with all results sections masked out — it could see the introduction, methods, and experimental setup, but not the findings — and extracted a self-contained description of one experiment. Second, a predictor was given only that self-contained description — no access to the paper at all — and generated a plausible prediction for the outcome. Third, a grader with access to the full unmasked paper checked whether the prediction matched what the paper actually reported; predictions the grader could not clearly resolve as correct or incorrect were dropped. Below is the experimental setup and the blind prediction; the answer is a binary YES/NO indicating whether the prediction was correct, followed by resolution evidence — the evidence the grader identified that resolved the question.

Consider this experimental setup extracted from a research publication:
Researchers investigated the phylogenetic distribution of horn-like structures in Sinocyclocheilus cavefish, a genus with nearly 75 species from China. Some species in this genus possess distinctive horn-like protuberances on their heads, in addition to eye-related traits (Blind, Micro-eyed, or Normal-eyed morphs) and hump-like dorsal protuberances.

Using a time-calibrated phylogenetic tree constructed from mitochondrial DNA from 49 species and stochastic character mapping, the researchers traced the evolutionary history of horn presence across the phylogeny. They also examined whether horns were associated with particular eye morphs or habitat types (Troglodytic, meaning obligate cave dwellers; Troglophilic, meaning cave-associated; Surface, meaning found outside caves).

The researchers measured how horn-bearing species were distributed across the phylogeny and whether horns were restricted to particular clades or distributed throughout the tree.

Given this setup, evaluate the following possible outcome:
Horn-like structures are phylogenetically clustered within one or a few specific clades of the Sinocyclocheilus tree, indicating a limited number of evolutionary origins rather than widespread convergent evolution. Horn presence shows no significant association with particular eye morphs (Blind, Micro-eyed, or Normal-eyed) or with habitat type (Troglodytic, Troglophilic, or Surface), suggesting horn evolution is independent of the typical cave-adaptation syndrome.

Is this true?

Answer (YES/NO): NO